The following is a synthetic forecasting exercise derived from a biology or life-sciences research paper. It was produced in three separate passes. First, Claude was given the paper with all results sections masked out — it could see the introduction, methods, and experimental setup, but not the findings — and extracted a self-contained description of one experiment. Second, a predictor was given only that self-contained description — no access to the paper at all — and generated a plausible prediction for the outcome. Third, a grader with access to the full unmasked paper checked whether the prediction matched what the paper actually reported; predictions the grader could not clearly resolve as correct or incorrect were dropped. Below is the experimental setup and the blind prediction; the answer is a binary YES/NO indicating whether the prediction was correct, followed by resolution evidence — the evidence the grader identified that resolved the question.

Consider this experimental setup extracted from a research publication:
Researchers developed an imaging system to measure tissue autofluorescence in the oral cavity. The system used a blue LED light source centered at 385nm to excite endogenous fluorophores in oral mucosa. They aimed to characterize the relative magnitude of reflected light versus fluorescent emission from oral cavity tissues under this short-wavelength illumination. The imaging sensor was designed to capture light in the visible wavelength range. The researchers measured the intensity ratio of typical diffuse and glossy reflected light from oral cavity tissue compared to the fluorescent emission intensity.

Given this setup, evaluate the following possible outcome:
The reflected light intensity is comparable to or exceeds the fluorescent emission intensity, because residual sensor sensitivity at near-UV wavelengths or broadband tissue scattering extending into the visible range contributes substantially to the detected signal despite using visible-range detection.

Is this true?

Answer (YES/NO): YES